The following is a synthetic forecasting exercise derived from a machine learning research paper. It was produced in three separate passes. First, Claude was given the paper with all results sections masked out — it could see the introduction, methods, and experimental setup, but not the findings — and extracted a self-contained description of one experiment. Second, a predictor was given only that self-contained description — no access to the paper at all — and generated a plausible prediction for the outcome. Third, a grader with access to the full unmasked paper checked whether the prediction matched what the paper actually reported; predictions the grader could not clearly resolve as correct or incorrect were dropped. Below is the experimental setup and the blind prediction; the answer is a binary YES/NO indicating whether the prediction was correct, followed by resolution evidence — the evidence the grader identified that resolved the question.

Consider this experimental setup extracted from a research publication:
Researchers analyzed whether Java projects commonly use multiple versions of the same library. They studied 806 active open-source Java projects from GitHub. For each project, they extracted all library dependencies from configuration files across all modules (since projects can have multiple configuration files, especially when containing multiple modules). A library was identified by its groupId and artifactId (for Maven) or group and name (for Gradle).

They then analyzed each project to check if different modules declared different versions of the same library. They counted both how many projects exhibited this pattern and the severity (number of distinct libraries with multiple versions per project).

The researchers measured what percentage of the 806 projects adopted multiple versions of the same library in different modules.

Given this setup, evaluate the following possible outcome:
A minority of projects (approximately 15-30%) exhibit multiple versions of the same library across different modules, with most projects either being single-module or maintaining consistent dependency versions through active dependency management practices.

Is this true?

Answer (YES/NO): NO